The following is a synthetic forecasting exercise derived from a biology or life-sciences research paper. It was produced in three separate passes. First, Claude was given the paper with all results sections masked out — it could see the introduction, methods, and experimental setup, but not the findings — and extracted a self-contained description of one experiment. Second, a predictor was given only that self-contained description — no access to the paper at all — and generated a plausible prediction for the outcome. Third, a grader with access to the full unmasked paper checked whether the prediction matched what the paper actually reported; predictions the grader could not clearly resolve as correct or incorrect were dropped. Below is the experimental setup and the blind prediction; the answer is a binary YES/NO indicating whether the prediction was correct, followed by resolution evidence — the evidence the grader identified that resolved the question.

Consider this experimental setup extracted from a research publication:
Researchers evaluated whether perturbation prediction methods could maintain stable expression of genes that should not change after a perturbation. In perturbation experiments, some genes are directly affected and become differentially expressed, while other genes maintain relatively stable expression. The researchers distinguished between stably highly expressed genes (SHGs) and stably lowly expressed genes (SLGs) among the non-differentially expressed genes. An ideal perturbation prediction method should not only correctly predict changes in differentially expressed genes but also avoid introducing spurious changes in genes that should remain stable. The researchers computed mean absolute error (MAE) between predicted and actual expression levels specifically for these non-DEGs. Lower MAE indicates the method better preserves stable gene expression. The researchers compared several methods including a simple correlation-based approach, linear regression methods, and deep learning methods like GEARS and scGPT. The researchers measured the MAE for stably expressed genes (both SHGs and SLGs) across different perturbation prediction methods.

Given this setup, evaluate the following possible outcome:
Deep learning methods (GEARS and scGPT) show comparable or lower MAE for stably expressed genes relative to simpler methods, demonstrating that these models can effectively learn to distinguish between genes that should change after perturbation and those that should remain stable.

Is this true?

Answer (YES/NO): NO